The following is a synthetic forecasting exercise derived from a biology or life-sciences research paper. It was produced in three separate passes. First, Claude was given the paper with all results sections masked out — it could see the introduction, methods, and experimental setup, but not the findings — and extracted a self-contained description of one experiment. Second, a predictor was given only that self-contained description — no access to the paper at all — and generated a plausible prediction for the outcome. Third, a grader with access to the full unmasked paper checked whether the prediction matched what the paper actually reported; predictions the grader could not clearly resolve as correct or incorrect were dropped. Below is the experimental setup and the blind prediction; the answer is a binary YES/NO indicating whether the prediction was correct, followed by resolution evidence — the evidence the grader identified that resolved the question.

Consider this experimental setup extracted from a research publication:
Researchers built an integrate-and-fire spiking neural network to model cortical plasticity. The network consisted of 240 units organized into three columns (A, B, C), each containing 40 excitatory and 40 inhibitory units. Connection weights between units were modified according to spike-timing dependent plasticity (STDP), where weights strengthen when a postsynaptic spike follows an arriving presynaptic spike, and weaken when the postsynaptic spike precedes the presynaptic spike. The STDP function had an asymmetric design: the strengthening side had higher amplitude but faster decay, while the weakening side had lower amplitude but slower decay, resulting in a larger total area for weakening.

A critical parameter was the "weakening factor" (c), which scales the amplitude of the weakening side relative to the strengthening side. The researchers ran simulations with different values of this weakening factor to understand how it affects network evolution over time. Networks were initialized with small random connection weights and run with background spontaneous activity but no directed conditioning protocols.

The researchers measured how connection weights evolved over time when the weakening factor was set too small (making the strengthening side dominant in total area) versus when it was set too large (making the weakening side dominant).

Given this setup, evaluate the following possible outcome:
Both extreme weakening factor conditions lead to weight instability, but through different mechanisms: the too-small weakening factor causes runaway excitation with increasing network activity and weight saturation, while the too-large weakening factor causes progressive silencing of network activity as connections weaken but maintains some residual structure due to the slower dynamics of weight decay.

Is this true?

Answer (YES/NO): NO